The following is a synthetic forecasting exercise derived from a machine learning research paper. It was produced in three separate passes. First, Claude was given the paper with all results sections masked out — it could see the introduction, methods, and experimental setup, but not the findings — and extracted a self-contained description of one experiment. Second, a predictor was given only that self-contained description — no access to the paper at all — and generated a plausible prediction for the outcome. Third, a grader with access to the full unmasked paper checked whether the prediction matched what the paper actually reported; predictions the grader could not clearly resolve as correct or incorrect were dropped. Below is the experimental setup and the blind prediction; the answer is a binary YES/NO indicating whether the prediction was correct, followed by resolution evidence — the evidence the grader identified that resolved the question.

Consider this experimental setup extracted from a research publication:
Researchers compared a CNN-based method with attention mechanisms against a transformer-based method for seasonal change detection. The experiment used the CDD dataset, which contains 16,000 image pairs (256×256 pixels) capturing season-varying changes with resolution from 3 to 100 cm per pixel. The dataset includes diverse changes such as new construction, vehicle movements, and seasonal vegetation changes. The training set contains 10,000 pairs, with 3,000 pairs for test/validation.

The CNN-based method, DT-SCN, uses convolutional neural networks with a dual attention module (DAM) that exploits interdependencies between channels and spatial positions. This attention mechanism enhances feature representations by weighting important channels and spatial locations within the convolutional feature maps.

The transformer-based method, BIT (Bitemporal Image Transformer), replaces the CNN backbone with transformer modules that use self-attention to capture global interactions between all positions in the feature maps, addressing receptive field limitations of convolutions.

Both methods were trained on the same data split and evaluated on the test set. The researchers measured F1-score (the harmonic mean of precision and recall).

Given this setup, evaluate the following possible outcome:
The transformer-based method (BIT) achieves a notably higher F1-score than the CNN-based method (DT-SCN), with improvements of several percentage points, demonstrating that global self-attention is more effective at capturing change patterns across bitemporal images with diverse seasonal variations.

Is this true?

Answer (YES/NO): NO